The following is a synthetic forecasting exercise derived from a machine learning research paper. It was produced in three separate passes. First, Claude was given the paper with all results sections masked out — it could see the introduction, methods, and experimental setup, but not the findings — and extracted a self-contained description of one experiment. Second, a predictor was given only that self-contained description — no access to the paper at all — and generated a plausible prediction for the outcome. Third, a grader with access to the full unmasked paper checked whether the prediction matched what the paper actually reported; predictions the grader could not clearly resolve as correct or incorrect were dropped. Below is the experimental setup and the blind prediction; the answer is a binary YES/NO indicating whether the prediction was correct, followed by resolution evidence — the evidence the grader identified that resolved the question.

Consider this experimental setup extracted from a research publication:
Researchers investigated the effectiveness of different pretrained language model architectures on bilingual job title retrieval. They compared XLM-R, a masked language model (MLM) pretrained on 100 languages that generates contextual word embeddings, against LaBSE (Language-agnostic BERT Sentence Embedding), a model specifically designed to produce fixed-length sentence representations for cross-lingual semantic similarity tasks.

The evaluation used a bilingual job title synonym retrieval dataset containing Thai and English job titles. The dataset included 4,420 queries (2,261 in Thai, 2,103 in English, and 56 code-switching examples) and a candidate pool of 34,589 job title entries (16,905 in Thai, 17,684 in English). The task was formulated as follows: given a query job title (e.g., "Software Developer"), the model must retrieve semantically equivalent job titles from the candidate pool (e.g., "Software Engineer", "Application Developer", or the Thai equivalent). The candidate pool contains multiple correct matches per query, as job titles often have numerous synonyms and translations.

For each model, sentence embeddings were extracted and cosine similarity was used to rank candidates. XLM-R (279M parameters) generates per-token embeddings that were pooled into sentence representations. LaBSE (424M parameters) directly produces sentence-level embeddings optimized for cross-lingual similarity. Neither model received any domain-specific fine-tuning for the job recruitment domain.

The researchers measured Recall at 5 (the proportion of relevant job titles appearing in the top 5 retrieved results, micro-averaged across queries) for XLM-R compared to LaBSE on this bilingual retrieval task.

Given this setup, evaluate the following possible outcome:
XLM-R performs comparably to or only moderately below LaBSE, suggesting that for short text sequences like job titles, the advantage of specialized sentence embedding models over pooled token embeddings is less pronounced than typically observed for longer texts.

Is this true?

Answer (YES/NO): NO